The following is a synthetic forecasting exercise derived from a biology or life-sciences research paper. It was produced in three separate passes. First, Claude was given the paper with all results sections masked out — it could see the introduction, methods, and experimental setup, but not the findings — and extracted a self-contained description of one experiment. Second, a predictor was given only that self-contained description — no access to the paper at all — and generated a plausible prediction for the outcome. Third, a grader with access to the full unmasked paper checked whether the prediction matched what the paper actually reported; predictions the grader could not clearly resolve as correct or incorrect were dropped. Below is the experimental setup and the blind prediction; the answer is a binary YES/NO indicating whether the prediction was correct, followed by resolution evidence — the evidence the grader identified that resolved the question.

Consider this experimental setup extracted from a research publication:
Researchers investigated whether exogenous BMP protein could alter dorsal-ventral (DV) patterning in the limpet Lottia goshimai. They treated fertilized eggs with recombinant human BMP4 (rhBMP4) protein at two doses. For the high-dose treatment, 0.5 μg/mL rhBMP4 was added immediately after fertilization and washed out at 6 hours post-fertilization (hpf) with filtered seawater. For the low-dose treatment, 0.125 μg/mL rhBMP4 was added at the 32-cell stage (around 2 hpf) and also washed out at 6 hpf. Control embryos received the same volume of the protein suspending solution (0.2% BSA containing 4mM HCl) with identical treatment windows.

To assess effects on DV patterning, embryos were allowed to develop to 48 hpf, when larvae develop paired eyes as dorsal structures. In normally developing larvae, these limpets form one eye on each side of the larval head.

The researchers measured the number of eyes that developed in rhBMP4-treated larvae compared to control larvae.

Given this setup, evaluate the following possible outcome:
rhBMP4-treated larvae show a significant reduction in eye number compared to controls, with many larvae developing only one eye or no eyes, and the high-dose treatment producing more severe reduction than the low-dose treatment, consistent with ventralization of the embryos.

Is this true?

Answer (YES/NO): NO